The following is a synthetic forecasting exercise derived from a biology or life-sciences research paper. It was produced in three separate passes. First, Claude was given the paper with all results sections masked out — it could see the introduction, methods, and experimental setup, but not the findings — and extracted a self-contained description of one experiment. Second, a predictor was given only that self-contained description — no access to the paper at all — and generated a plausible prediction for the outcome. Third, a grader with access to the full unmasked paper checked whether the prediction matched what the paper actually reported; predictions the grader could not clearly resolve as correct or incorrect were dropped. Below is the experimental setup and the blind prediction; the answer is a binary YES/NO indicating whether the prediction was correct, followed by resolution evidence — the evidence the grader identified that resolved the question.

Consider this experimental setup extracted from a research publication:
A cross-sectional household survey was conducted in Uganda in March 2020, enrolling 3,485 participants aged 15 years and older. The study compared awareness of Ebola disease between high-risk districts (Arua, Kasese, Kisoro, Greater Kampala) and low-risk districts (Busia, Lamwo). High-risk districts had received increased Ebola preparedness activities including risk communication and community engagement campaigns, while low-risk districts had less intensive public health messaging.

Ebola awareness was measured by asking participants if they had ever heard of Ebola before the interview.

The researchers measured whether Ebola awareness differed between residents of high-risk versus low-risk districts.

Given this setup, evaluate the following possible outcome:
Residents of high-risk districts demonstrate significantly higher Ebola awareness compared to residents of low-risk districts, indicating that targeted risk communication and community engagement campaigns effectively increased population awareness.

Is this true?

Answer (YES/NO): YES